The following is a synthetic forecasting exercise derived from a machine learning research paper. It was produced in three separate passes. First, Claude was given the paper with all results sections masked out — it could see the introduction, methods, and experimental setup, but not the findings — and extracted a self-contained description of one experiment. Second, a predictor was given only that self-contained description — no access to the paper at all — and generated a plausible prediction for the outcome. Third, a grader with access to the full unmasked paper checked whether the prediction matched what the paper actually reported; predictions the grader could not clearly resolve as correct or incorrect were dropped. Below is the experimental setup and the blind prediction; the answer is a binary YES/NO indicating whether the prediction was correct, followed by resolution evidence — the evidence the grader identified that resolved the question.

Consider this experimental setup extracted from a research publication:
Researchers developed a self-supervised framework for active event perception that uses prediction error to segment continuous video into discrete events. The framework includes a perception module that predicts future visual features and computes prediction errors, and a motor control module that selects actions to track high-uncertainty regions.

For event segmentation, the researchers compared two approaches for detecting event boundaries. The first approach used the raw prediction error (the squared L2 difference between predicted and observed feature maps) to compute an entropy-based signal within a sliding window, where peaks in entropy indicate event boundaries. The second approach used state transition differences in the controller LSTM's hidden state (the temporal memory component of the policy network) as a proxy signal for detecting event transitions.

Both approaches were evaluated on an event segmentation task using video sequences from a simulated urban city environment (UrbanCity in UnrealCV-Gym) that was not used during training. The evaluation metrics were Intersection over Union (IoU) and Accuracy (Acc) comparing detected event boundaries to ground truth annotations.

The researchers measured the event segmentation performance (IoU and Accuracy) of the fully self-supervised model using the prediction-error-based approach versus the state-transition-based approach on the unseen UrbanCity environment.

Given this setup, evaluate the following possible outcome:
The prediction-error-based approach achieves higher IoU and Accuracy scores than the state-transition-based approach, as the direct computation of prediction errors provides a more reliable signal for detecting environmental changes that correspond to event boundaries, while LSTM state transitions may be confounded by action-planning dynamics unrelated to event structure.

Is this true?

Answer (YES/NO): YES